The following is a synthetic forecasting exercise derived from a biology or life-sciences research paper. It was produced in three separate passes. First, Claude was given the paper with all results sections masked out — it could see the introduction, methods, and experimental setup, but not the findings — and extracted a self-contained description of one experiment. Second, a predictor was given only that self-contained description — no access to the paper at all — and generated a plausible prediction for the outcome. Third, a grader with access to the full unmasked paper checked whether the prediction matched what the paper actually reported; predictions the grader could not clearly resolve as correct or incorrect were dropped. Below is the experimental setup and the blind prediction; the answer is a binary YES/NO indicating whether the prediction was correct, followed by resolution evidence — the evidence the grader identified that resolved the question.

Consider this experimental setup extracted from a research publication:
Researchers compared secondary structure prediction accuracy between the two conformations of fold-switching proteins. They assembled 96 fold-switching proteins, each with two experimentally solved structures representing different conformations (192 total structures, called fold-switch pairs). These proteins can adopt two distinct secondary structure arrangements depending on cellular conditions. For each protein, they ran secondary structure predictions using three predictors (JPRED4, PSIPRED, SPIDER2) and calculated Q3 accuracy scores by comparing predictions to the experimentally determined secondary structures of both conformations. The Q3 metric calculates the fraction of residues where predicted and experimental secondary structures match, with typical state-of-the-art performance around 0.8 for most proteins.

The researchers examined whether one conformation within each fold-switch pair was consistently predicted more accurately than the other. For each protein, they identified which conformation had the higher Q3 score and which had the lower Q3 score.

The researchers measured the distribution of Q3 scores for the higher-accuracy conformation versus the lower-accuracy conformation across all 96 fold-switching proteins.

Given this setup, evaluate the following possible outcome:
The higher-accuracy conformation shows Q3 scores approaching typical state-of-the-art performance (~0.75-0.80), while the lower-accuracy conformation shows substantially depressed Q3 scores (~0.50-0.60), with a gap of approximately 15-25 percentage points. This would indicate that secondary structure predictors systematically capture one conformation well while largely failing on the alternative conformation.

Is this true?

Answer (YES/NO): YES